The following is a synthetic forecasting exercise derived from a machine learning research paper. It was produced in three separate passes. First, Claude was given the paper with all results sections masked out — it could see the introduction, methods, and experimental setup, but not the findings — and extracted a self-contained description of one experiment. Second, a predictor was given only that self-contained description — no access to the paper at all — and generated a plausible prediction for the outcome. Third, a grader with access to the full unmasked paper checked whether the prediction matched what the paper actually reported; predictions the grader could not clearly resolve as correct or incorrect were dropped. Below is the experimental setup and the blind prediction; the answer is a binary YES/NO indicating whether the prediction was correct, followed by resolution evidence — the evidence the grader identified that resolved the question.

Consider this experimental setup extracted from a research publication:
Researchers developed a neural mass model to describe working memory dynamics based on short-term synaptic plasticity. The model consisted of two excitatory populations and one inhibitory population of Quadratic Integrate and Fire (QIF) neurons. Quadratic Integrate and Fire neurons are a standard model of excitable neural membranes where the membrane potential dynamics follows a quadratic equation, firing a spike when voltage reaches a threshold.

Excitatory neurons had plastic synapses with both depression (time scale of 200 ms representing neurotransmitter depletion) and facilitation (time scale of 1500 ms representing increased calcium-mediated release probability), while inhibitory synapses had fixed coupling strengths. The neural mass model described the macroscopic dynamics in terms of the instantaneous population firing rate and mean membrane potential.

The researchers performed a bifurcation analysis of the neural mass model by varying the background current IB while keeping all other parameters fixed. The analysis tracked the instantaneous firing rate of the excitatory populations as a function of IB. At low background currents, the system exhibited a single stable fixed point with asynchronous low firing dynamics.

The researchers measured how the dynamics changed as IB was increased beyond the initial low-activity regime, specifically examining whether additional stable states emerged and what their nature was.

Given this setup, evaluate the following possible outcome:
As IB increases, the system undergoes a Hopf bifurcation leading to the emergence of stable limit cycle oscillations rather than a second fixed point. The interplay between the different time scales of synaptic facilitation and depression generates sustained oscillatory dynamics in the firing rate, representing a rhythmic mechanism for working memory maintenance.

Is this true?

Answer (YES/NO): NO